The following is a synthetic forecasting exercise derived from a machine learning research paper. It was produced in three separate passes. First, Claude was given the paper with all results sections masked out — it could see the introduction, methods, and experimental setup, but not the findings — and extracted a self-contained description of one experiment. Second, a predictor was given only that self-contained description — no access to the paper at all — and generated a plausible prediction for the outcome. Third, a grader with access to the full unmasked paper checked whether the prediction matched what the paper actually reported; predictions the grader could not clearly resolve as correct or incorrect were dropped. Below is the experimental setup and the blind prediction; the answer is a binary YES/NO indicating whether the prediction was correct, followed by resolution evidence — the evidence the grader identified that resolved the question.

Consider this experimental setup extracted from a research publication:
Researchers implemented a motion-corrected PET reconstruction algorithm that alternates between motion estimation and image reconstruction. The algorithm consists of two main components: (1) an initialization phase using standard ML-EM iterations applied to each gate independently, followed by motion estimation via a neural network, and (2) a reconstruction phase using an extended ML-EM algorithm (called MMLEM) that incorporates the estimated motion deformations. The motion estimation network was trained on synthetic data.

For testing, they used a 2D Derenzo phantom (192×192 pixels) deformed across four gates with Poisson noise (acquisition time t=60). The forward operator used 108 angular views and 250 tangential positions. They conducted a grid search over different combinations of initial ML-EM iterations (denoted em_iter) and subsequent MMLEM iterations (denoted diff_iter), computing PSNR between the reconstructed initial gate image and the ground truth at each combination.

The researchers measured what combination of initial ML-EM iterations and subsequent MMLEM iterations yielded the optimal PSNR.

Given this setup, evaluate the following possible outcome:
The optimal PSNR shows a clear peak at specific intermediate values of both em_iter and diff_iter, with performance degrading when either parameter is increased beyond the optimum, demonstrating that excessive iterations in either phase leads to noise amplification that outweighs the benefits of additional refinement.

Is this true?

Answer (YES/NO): NO